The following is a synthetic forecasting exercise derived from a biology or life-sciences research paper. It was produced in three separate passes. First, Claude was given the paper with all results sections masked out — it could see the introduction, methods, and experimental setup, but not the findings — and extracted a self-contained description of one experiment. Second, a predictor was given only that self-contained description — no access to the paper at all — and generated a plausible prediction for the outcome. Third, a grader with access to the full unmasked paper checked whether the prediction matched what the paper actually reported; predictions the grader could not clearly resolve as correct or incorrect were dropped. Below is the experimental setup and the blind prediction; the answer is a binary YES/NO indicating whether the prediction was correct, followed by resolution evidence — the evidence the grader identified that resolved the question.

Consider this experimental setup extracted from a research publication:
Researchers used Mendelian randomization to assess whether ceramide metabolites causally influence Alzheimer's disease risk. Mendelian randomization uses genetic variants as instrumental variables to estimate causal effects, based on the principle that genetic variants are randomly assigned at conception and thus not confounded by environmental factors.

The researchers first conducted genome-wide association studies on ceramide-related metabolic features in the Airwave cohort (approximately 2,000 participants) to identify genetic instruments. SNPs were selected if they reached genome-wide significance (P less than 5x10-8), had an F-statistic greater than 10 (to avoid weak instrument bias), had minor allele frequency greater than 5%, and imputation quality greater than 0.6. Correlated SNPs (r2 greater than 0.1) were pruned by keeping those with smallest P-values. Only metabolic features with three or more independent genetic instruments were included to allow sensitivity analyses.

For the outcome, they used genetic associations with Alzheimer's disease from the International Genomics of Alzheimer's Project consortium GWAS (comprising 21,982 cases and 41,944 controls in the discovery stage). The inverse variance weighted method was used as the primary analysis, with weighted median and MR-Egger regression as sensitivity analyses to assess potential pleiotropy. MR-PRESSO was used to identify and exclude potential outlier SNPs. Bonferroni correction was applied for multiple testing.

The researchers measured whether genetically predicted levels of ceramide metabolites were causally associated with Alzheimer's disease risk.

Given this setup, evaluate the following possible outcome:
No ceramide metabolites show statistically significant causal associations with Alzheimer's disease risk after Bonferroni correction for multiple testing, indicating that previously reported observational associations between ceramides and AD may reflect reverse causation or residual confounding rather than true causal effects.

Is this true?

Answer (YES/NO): NO